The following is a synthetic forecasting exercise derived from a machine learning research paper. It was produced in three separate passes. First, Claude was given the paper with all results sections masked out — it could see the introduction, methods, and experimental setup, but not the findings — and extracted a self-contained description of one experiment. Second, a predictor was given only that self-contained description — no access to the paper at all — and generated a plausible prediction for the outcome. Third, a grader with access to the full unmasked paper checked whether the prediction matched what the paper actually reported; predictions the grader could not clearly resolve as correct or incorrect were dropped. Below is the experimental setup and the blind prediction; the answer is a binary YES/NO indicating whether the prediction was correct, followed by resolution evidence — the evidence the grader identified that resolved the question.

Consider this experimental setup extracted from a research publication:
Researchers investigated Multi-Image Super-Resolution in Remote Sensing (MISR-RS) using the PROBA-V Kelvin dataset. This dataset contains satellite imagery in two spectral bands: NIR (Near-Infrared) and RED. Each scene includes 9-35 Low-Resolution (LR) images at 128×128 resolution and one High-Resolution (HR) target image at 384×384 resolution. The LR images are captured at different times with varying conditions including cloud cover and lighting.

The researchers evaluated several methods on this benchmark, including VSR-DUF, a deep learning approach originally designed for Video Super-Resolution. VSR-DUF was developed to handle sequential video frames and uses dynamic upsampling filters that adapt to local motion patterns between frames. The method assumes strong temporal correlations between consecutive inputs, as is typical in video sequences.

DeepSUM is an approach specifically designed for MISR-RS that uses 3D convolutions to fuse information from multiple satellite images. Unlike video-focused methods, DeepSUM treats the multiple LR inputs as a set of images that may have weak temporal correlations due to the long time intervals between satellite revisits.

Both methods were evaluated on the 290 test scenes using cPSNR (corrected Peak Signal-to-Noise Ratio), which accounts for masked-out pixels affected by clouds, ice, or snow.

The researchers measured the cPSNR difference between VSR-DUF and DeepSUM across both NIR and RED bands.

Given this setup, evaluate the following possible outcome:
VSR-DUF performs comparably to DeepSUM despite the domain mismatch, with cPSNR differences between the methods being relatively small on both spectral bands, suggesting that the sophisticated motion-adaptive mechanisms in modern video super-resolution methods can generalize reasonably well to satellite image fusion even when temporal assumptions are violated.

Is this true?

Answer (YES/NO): NO